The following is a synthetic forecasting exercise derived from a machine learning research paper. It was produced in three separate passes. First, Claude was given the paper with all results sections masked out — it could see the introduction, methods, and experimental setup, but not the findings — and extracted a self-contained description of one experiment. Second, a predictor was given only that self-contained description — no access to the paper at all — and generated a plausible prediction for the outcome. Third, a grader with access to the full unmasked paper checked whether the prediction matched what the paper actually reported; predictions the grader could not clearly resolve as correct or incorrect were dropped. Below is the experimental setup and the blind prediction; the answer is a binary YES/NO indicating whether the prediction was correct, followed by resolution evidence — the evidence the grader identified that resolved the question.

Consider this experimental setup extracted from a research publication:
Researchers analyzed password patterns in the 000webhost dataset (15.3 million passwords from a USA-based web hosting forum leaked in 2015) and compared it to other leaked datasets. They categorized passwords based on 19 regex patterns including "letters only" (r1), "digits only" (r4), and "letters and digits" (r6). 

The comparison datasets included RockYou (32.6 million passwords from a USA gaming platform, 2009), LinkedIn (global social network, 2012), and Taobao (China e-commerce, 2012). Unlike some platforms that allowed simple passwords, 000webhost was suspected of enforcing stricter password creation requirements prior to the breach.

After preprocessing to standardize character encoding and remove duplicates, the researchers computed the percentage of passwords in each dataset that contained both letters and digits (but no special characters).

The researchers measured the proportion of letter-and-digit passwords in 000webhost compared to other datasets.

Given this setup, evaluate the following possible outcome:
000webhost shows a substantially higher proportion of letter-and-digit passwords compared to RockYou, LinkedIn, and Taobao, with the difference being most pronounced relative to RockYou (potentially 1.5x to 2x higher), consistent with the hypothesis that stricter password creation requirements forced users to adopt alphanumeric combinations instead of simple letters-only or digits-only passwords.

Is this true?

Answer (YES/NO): NO